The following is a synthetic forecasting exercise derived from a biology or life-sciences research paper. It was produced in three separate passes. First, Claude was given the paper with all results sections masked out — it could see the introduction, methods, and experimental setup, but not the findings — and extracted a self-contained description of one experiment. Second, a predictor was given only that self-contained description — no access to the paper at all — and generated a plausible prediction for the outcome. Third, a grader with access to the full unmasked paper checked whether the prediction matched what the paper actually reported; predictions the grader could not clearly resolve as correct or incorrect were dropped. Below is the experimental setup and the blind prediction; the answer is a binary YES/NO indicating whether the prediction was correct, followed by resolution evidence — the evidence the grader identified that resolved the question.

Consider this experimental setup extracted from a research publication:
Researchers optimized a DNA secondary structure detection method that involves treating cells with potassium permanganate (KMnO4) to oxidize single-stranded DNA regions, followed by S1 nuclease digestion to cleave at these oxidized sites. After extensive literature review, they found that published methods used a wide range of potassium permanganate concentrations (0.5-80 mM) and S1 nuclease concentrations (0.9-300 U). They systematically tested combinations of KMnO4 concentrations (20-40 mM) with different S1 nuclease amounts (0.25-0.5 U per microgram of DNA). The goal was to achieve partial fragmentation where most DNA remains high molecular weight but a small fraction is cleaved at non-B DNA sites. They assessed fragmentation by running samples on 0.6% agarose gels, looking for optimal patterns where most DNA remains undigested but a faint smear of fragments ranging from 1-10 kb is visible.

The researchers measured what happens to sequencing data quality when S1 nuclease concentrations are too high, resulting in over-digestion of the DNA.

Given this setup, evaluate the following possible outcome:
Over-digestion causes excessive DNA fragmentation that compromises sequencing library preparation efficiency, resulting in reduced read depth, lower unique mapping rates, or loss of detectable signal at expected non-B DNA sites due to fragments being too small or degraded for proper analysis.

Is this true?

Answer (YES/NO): NO